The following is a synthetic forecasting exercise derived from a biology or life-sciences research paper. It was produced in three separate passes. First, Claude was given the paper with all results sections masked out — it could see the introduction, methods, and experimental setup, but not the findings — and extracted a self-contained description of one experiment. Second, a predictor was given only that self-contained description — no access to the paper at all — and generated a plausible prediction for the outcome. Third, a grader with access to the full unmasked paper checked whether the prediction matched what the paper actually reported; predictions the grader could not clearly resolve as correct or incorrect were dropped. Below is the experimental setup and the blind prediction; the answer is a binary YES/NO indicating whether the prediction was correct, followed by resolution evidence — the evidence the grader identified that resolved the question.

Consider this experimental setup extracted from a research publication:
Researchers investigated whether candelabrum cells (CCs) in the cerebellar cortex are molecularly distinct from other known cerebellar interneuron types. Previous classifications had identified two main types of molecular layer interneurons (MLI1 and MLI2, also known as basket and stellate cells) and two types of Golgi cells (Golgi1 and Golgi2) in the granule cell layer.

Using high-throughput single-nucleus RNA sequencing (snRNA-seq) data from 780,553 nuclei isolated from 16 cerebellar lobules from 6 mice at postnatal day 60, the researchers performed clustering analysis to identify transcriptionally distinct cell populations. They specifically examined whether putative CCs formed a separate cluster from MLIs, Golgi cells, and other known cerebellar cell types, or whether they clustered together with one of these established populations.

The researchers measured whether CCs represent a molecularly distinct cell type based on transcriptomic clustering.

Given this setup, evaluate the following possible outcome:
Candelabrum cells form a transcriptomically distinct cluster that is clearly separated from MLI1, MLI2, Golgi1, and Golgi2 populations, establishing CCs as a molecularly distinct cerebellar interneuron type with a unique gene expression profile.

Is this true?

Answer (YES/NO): YES